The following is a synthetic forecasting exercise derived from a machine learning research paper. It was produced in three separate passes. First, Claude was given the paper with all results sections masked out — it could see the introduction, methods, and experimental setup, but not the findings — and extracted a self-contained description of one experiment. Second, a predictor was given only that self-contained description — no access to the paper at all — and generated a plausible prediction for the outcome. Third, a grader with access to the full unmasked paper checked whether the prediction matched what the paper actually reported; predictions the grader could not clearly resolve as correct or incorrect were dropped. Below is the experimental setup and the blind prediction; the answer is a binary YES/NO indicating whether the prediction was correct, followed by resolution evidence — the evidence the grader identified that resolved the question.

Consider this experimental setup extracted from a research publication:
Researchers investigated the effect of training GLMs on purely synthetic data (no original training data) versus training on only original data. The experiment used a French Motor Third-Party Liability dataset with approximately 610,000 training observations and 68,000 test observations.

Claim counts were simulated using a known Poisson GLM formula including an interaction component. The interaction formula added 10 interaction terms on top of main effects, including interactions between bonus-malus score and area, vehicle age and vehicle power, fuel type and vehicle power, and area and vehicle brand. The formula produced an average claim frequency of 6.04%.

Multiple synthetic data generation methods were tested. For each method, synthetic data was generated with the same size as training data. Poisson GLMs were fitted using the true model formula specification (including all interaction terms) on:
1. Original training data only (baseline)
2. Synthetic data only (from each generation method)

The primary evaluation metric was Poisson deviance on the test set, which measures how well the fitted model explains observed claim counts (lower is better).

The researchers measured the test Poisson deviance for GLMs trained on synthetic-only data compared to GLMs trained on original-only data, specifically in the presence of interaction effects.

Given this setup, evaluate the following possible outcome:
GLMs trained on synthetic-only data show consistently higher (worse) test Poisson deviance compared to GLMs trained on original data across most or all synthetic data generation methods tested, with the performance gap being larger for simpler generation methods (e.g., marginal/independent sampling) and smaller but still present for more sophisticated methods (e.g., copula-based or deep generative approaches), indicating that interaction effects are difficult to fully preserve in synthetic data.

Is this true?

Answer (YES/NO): NO